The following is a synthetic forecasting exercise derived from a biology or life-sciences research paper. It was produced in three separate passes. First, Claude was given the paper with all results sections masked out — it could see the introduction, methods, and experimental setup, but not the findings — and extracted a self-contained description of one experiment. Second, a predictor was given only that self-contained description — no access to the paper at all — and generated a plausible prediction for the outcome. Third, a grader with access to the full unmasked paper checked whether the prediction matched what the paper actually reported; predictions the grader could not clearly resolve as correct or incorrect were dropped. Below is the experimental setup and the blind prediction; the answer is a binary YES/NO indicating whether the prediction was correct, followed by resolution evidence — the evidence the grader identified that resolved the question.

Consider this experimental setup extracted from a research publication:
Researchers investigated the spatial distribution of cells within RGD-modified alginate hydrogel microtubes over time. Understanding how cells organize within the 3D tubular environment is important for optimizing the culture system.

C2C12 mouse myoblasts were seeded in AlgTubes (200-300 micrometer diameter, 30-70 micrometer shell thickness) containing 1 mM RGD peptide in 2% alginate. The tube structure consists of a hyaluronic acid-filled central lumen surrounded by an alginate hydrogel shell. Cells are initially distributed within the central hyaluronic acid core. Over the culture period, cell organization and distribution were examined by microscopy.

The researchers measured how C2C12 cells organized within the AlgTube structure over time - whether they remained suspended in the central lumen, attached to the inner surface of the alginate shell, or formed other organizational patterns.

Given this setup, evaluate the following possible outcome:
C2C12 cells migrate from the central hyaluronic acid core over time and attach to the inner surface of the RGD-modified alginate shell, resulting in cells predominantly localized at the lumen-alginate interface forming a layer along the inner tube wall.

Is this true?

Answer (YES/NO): YES